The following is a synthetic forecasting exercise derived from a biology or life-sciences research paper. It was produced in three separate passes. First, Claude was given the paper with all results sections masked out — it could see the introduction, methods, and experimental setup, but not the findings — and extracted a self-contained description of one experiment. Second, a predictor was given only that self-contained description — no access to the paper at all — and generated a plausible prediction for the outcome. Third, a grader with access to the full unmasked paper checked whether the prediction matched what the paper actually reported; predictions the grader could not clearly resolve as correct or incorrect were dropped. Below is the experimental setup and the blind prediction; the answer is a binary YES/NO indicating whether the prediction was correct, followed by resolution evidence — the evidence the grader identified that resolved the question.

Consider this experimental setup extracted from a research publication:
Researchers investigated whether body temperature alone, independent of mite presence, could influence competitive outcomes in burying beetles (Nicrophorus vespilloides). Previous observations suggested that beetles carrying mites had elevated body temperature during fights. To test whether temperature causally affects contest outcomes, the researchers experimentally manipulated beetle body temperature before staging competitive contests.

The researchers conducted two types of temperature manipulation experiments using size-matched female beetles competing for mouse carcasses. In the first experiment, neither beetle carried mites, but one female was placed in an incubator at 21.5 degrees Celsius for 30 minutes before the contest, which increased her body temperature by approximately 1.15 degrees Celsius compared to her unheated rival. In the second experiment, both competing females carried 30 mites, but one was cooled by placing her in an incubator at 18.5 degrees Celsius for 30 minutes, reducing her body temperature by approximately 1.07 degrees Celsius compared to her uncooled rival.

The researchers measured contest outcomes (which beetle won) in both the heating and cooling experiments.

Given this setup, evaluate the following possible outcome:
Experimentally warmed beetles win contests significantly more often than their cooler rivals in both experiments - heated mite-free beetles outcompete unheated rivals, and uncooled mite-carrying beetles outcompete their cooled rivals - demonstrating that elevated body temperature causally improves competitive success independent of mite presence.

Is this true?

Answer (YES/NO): YES